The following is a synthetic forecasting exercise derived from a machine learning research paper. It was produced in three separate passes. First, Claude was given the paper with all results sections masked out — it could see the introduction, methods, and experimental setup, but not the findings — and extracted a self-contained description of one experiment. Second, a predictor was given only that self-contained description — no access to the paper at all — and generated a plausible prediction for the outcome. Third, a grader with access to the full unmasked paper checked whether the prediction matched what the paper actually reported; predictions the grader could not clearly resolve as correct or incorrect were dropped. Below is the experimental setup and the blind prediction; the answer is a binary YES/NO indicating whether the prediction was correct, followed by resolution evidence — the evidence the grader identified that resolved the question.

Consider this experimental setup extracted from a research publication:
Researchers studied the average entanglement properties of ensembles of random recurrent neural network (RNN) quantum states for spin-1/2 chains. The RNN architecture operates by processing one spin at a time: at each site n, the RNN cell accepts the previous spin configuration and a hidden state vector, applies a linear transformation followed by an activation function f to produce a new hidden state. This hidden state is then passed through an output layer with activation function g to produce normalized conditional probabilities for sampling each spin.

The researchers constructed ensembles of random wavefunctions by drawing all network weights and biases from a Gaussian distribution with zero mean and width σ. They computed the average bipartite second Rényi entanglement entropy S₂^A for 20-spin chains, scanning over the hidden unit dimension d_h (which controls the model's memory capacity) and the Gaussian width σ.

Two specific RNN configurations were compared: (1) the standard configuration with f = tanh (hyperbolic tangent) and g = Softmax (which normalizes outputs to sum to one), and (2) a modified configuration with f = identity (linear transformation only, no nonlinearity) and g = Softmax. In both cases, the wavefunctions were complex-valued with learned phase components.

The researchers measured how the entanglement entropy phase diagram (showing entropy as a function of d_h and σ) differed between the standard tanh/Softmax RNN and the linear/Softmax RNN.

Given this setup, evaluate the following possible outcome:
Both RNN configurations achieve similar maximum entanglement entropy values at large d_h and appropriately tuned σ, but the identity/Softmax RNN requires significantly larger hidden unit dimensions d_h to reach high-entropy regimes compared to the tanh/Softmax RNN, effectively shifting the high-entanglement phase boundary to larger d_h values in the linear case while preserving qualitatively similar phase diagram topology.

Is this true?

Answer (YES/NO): NO